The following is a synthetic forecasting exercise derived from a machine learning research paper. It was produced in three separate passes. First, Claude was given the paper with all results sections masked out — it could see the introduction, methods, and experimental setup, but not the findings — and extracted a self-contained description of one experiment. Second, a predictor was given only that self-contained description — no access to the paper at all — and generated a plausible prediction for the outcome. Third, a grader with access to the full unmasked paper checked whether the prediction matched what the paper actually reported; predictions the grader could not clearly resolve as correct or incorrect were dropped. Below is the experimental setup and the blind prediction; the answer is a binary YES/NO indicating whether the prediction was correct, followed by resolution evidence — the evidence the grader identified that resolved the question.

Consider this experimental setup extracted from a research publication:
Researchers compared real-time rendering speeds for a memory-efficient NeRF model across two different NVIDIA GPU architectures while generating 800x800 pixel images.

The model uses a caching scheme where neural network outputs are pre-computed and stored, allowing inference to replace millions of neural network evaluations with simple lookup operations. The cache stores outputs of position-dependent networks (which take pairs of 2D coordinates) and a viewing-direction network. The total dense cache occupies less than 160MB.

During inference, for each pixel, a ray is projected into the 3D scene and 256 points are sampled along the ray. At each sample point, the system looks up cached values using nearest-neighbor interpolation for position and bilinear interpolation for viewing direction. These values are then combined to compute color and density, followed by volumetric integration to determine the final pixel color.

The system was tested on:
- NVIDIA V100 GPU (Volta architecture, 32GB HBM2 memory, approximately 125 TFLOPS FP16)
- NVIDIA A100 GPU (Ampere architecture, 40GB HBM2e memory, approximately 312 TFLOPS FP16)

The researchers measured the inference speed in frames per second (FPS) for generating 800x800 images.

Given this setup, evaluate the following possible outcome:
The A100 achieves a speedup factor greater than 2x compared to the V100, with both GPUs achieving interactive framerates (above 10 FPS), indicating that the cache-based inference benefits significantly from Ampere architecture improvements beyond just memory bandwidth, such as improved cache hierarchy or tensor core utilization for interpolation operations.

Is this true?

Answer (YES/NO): NO